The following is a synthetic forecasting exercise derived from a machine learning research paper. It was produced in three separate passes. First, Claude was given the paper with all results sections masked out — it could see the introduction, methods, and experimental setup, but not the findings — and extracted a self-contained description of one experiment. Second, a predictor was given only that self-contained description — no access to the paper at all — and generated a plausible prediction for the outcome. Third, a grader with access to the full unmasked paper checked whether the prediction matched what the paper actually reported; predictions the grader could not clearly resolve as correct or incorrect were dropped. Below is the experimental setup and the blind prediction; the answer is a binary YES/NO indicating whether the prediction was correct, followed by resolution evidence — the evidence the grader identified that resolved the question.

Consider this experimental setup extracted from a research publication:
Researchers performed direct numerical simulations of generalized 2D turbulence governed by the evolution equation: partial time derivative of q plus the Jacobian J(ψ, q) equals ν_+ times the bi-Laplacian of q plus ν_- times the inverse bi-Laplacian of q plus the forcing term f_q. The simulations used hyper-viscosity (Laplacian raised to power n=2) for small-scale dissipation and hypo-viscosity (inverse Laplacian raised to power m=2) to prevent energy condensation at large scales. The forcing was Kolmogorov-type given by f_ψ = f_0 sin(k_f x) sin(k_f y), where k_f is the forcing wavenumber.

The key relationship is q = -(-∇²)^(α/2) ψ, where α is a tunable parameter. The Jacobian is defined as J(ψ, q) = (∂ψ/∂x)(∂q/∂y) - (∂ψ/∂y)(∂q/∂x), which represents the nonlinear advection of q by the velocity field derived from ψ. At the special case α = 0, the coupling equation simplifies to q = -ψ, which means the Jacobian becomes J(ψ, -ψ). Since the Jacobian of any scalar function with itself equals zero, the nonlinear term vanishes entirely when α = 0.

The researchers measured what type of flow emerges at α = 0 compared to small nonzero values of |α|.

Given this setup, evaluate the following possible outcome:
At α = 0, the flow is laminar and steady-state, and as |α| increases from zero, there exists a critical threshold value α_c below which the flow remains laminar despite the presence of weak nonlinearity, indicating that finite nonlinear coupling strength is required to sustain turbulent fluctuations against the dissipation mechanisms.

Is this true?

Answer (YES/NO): YES